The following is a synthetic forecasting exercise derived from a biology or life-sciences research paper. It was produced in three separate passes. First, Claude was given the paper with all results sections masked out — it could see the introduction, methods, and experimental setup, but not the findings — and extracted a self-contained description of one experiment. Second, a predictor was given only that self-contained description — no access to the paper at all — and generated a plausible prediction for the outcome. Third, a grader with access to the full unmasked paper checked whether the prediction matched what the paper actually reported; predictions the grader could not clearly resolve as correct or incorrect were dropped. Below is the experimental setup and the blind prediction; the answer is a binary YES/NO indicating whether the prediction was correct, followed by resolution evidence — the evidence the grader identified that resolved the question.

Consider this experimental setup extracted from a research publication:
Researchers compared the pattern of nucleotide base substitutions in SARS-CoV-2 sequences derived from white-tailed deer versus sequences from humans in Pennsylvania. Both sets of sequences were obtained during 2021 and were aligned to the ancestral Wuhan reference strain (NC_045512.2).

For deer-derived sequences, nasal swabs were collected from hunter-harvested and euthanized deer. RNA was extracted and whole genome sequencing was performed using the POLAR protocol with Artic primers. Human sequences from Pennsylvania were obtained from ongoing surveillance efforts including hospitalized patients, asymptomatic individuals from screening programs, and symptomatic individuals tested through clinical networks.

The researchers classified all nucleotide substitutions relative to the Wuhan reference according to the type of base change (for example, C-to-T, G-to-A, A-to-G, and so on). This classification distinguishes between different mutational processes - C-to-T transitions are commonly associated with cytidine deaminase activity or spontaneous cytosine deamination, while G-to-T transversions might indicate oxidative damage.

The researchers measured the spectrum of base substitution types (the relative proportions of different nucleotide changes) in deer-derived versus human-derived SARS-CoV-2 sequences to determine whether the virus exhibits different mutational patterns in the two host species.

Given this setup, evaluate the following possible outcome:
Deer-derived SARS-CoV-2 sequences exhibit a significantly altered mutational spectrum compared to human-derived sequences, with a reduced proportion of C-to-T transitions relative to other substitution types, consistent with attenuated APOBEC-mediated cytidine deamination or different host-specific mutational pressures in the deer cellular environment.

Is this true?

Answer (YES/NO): NO